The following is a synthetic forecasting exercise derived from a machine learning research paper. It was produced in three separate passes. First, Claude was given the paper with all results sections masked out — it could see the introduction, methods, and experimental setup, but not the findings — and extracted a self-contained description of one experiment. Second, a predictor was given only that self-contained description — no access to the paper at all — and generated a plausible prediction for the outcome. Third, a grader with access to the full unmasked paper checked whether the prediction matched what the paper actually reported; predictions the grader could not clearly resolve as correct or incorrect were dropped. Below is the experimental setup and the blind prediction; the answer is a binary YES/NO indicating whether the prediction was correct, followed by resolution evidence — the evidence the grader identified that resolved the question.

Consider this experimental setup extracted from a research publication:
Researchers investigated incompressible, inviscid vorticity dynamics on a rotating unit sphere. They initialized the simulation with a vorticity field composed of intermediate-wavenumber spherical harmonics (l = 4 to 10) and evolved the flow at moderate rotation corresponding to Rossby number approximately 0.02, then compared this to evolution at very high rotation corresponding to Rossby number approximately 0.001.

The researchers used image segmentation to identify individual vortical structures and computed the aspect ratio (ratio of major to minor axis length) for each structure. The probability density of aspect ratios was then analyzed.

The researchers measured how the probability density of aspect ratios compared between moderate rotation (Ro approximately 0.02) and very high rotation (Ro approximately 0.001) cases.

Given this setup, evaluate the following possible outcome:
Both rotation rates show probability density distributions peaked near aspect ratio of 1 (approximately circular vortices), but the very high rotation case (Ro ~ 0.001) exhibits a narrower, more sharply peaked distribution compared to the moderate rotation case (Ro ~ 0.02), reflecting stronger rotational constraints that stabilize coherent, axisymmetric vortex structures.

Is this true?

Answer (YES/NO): NO